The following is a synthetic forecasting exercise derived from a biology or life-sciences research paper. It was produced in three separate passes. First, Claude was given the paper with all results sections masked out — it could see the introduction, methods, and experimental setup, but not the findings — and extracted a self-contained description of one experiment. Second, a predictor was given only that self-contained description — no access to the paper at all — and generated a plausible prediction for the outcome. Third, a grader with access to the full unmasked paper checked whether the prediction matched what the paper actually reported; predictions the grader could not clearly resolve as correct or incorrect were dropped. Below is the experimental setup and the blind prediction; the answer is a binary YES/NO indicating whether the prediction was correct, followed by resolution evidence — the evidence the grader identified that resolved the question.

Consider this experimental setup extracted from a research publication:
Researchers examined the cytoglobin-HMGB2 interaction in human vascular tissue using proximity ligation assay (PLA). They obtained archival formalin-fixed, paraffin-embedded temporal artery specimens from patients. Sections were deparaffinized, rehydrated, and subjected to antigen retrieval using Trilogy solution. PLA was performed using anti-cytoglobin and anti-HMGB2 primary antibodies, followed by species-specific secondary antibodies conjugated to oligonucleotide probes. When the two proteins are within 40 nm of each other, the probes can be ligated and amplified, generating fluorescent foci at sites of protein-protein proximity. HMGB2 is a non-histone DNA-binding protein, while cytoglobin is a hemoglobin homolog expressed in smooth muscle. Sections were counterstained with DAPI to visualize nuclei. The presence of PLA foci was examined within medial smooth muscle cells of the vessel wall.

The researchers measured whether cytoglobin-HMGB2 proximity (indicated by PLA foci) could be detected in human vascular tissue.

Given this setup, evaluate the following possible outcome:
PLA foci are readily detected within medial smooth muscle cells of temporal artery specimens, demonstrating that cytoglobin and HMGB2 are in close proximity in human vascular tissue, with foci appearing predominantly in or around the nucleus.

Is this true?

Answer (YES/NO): YES